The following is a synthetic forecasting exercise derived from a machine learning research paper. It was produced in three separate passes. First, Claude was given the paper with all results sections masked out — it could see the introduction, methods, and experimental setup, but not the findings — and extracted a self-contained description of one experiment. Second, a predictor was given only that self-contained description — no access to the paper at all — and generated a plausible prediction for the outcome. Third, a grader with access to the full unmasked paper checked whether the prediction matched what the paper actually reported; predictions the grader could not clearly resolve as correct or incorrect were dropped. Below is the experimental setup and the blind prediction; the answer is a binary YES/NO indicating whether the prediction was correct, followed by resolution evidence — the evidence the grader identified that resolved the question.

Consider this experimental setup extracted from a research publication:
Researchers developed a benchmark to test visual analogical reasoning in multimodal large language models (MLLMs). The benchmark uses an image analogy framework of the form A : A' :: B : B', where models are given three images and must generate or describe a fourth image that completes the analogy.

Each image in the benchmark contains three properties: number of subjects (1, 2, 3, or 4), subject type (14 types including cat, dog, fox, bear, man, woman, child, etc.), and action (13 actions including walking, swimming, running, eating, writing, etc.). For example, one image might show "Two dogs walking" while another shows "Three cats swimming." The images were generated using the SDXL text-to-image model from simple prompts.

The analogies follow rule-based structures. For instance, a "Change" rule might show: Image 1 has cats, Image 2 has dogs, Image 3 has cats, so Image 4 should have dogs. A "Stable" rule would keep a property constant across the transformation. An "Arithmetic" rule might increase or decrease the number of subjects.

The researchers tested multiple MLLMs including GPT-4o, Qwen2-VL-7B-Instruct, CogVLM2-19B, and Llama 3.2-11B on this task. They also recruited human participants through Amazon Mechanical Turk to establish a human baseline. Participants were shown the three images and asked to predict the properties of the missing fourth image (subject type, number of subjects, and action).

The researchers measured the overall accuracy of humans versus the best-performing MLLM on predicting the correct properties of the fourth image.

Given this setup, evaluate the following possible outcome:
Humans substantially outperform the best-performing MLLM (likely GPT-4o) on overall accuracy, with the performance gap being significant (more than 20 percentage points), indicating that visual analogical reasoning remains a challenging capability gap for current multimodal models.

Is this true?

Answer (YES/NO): YES